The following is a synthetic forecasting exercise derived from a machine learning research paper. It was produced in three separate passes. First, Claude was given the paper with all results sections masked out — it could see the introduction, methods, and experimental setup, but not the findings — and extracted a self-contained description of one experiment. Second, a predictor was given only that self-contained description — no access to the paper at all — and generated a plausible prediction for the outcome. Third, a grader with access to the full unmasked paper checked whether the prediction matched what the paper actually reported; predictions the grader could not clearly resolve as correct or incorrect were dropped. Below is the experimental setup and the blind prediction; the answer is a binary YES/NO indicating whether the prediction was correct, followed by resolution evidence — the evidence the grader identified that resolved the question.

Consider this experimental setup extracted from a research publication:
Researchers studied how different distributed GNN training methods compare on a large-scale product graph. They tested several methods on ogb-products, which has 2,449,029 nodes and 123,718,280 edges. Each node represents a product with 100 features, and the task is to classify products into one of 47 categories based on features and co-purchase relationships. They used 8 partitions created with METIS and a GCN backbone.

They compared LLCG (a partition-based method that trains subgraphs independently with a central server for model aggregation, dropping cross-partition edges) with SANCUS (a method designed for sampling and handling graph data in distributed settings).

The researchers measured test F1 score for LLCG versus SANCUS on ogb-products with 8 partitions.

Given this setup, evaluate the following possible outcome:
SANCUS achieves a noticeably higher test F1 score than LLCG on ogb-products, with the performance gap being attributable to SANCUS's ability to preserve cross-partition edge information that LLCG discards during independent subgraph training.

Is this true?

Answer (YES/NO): NO